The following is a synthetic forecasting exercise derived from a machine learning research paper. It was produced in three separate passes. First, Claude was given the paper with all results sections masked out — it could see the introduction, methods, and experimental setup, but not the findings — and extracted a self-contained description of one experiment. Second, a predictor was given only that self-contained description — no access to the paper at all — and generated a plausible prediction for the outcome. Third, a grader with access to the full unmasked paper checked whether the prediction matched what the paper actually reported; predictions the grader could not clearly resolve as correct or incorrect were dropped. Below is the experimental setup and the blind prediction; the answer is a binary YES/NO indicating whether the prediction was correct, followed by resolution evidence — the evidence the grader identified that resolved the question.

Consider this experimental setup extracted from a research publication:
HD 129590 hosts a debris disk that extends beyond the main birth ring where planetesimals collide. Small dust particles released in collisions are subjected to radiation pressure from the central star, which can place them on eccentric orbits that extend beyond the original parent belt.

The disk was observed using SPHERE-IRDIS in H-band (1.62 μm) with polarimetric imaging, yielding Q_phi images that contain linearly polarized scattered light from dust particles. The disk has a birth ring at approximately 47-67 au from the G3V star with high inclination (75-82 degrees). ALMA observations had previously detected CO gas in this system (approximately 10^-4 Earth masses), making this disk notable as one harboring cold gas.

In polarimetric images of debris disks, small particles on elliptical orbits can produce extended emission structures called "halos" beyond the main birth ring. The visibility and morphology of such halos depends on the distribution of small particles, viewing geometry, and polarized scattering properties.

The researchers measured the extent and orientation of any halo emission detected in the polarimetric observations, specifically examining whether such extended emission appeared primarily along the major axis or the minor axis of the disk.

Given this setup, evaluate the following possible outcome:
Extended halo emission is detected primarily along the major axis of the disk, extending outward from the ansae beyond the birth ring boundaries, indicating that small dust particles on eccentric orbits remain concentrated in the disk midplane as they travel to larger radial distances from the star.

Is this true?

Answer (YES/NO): YES